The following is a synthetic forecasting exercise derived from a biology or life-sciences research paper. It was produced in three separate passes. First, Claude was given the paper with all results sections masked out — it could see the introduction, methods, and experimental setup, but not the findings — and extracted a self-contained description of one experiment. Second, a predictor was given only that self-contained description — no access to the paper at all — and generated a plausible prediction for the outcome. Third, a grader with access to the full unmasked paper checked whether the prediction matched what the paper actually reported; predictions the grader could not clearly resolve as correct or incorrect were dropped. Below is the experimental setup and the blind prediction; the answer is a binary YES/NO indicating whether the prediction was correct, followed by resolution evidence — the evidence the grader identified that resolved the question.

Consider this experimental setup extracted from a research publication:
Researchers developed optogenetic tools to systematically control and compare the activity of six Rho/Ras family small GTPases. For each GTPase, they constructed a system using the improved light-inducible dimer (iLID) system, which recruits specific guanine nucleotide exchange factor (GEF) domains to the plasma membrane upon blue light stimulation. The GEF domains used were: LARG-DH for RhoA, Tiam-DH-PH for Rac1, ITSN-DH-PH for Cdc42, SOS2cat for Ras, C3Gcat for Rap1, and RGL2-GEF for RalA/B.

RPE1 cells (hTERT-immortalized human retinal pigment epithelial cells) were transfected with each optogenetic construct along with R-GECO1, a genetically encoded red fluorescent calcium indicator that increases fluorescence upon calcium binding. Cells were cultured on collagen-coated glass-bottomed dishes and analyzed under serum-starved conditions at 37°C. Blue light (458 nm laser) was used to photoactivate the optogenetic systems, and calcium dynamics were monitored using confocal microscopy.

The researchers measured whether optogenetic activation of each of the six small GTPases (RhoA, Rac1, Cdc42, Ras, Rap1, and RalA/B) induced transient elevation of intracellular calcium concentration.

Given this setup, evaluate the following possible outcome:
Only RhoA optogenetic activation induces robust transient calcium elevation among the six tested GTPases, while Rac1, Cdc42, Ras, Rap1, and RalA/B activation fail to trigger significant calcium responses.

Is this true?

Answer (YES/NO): YES